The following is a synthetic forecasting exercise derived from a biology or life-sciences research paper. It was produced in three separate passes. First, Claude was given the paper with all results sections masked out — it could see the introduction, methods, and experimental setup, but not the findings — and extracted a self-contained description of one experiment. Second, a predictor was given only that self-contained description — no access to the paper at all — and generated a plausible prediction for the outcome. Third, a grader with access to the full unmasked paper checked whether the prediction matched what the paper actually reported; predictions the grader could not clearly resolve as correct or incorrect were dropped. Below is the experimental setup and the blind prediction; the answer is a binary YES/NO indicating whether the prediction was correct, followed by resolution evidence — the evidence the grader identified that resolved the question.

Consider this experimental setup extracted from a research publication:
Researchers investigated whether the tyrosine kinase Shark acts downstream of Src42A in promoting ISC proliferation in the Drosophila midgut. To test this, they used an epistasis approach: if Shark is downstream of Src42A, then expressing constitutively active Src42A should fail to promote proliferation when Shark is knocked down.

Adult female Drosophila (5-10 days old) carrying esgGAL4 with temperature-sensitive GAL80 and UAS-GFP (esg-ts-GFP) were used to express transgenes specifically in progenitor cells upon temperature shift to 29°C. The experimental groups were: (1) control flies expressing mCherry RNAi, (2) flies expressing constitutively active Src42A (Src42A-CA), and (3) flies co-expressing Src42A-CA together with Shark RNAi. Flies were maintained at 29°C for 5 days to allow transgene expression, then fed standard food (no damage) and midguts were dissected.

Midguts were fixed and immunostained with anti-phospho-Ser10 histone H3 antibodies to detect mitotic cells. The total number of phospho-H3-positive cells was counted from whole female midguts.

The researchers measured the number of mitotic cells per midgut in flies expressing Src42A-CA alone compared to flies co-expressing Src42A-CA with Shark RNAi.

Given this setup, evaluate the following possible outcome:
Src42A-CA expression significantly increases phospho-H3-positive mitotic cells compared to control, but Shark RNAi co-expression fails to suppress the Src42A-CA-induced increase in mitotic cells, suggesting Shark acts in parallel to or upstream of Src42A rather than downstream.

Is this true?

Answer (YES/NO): NO